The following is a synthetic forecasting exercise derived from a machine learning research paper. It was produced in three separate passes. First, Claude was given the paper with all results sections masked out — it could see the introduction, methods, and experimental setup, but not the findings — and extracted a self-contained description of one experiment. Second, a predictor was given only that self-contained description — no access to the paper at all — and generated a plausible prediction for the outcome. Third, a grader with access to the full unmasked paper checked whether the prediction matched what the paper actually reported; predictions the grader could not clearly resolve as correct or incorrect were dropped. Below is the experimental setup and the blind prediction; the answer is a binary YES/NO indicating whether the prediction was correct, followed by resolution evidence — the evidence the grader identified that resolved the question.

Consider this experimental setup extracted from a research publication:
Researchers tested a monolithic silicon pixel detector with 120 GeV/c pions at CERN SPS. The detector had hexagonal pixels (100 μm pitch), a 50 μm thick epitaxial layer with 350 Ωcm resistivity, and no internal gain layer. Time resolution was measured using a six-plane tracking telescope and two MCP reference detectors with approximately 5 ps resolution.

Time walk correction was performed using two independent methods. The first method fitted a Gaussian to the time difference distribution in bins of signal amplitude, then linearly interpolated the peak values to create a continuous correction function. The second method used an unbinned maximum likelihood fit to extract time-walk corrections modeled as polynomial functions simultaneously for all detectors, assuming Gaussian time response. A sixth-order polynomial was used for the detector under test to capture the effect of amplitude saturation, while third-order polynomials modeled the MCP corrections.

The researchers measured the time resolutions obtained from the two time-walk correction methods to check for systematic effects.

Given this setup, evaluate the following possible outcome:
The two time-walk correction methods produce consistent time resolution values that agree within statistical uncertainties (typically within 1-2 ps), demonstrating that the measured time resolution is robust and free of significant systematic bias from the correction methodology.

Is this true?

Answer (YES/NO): YES